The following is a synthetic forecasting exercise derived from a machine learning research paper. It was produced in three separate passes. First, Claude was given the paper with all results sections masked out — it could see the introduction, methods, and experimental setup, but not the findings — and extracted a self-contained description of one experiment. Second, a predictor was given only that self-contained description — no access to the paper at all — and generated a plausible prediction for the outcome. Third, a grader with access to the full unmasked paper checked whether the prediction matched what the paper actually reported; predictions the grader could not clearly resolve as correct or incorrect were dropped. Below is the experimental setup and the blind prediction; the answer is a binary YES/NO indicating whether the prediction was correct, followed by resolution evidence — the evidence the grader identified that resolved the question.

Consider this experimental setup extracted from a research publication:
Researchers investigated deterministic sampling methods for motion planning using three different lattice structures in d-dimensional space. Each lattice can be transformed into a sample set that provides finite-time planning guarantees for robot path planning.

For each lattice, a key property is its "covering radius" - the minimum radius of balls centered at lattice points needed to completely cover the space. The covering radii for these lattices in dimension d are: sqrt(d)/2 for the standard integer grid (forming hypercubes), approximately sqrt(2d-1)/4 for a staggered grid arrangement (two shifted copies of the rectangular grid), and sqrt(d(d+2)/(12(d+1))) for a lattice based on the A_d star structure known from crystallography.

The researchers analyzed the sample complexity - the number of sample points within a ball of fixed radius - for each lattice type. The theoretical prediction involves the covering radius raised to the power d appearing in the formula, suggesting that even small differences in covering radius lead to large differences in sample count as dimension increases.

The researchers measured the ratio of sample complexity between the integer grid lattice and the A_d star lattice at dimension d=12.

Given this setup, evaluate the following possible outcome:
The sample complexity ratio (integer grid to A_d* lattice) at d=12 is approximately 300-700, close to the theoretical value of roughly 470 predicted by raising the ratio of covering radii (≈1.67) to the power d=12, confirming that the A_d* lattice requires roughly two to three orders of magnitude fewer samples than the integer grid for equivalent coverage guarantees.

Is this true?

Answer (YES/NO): NO